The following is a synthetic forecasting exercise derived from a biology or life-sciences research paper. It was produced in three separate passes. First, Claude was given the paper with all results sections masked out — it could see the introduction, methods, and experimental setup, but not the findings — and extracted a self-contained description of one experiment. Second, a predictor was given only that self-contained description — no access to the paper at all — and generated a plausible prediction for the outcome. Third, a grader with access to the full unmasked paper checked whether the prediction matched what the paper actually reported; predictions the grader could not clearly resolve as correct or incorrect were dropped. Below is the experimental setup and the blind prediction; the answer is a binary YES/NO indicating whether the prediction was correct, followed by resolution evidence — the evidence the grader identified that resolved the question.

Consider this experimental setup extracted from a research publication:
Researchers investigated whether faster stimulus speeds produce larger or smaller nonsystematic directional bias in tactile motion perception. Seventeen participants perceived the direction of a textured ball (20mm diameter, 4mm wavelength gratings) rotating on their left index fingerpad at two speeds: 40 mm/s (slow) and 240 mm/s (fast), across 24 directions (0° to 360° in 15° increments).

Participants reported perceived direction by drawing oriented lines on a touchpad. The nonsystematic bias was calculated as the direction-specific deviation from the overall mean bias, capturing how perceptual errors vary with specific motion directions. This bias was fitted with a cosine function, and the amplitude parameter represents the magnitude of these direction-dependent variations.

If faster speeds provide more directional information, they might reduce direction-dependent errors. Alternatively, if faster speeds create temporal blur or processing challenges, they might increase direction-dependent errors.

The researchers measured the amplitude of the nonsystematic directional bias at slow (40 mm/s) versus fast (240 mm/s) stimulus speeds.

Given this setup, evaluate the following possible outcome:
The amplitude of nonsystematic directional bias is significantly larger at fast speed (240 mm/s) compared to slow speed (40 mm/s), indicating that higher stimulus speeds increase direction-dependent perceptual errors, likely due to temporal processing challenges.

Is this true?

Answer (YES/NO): YES